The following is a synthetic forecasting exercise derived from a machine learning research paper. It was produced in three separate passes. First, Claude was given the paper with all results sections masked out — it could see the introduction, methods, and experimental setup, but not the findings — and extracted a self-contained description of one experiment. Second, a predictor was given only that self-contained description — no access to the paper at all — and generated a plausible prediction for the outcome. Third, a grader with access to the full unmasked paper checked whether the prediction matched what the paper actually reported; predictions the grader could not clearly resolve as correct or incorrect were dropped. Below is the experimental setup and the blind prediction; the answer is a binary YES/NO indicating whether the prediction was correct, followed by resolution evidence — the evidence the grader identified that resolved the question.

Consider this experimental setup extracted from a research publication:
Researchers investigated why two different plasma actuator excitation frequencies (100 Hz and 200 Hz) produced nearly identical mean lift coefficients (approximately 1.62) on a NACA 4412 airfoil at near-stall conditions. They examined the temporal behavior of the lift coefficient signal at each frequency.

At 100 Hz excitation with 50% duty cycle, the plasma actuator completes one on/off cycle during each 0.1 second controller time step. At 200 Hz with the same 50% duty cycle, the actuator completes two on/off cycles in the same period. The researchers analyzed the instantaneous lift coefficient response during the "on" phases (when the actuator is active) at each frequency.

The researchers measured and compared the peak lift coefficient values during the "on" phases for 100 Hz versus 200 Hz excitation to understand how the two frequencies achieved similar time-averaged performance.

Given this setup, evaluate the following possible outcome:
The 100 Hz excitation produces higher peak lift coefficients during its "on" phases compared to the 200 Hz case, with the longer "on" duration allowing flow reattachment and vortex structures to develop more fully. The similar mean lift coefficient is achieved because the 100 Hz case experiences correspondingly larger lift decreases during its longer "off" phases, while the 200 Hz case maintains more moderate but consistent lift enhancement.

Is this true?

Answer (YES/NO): NO